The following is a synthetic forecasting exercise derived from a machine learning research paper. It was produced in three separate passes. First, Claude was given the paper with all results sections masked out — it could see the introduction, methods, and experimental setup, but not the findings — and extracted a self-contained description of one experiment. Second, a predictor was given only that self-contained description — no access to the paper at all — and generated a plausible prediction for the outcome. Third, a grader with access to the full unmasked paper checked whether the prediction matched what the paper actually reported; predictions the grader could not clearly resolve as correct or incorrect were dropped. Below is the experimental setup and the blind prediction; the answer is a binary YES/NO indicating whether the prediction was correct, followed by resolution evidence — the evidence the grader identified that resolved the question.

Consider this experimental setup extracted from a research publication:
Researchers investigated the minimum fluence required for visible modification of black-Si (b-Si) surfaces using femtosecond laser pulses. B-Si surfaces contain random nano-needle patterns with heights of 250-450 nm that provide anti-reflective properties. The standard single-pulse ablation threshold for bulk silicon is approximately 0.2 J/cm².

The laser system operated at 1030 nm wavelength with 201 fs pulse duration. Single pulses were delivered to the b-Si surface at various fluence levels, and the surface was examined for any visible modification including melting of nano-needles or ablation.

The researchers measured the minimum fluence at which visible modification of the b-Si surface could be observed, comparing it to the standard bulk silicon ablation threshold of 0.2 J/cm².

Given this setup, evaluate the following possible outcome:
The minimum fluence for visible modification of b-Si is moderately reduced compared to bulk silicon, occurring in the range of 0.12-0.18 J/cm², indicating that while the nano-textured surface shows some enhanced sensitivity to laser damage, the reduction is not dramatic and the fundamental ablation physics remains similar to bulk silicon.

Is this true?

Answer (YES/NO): NO